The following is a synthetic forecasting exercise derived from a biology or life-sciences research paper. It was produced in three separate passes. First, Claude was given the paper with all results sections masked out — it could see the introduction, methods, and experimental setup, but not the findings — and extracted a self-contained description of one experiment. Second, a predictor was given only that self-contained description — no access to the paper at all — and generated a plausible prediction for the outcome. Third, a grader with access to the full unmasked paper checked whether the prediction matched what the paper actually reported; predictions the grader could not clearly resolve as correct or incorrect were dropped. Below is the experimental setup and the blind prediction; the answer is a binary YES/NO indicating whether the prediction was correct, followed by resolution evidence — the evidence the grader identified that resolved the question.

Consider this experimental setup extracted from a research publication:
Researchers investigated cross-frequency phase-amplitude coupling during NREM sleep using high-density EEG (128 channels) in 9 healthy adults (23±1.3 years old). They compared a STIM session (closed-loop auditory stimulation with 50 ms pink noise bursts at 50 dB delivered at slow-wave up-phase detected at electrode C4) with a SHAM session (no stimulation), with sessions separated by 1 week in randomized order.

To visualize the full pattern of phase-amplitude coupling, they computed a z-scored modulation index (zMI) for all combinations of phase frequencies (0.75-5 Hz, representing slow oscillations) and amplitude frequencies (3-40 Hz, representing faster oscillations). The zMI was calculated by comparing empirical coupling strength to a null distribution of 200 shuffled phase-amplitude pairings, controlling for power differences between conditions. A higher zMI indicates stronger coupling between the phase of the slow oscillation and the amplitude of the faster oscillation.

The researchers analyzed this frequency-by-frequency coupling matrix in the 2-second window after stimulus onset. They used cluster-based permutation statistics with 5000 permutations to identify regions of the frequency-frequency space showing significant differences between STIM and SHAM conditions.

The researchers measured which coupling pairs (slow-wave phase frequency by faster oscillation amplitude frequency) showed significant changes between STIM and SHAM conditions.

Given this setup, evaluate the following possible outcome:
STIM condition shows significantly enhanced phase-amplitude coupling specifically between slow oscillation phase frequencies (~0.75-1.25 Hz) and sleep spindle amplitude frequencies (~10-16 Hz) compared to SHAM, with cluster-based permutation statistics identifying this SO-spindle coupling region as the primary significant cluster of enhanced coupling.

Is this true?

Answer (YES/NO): NO